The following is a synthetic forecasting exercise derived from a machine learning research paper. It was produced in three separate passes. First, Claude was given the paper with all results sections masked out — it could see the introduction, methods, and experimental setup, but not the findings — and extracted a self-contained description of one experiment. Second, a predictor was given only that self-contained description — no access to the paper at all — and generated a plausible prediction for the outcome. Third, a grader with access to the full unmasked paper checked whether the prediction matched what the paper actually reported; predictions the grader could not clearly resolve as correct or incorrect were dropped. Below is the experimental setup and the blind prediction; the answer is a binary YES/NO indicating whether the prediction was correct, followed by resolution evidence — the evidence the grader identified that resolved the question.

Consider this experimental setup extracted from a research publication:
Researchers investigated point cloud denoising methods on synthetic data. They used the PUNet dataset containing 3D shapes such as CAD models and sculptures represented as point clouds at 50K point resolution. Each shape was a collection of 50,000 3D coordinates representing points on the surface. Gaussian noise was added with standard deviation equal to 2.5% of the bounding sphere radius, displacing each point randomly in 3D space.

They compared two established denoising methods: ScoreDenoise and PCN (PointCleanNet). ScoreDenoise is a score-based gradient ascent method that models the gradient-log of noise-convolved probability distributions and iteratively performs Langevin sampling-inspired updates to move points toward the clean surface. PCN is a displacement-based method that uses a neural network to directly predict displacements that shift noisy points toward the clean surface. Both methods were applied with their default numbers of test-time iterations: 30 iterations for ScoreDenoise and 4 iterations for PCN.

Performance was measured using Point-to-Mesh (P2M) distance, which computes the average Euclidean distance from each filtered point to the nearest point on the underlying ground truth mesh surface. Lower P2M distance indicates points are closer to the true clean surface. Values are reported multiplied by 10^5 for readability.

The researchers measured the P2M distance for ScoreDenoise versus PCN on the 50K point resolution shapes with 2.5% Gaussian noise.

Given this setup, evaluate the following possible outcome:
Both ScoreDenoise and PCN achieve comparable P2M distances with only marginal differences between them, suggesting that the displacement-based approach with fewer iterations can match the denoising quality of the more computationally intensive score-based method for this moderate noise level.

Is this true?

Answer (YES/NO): NO